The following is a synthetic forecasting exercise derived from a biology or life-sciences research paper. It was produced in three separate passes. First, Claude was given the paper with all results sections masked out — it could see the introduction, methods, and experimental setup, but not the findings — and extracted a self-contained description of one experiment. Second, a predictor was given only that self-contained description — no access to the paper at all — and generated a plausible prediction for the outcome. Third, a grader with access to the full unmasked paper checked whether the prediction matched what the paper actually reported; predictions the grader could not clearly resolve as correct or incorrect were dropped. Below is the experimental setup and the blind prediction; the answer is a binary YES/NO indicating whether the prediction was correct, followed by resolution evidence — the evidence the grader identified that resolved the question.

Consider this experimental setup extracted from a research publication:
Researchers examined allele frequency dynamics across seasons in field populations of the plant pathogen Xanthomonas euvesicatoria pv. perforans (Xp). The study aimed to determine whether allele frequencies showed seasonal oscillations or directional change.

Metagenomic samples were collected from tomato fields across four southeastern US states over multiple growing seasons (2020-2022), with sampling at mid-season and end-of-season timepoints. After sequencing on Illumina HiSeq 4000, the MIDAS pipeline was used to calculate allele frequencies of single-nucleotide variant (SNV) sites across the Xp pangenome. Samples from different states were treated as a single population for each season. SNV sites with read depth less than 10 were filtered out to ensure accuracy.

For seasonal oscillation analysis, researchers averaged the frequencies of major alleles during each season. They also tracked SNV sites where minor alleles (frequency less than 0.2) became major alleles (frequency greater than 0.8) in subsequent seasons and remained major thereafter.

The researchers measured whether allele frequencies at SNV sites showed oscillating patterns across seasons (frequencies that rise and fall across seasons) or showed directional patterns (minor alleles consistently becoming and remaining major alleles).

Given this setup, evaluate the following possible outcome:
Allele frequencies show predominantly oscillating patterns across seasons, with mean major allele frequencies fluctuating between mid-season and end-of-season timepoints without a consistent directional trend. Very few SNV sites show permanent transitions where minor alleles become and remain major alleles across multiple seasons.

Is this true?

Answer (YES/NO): YES